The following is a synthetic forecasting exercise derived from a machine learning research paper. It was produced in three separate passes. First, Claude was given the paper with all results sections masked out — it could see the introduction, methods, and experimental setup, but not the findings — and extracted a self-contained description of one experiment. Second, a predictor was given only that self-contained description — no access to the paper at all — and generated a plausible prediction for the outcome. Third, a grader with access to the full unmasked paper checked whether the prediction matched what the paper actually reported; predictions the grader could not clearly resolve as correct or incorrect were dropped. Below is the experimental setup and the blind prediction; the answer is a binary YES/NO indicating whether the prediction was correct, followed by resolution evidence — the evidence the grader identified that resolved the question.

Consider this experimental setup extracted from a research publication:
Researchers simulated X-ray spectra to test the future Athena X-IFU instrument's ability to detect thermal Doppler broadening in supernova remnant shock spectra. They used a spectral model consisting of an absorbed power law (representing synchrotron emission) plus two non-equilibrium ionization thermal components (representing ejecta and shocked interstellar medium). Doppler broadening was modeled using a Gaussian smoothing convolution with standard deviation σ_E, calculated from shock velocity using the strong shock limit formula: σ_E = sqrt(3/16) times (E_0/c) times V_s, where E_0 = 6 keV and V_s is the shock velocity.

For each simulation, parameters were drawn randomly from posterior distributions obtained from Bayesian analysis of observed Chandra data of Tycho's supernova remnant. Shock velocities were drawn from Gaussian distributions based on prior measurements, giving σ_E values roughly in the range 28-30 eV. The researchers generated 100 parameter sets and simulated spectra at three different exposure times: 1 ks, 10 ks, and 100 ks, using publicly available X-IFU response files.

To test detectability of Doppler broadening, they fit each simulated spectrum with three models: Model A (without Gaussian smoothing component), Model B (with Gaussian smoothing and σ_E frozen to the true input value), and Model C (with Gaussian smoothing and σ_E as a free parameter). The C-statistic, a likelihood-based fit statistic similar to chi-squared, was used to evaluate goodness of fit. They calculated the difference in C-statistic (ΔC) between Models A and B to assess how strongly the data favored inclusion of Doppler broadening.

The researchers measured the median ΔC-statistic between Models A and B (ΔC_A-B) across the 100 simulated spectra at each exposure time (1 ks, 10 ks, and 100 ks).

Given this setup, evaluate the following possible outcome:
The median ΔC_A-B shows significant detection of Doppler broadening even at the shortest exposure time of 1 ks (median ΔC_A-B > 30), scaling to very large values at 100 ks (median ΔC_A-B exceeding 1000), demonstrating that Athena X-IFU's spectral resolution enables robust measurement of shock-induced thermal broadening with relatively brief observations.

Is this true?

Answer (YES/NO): YES